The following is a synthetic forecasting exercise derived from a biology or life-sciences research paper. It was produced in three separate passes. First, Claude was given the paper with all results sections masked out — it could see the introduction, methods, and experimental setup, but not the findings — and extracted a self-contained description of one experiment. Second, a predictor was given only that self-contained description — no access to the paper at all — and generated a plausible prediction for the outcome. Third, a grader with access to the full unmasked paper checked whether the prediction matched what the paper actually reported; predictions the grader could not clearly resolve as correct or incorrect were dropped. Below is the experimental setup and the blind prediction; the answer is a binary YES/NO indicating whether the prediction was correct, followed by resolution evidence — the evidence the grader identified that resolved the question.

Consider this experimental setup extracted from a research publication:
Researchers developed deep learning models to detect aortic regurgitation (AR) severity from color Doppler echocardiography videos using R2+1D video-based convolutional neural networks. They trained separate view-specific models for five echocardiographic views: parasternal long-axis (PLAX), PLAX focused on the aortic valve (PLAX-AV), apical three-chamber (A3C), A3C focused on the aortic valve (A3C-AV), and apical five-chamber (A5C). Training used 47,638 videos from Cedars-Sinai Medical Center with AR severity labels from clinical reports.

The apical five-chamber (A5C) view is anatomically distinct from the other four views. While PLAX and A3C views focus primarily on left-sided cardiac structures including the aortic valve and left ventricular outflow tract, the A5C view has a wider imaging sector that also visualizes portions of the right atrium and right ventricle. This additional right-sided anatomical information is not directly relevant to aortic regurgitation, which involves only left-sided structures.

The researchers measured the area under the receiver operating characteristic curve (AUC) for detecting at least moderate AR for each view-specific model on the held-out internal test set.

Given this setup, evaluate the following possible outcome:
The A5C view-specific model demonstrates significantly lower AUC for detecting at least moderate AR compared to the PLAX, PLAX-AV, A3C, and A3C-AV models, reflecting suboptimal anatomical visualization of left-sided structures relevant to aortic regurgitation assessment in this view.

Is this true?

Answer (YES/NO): NO